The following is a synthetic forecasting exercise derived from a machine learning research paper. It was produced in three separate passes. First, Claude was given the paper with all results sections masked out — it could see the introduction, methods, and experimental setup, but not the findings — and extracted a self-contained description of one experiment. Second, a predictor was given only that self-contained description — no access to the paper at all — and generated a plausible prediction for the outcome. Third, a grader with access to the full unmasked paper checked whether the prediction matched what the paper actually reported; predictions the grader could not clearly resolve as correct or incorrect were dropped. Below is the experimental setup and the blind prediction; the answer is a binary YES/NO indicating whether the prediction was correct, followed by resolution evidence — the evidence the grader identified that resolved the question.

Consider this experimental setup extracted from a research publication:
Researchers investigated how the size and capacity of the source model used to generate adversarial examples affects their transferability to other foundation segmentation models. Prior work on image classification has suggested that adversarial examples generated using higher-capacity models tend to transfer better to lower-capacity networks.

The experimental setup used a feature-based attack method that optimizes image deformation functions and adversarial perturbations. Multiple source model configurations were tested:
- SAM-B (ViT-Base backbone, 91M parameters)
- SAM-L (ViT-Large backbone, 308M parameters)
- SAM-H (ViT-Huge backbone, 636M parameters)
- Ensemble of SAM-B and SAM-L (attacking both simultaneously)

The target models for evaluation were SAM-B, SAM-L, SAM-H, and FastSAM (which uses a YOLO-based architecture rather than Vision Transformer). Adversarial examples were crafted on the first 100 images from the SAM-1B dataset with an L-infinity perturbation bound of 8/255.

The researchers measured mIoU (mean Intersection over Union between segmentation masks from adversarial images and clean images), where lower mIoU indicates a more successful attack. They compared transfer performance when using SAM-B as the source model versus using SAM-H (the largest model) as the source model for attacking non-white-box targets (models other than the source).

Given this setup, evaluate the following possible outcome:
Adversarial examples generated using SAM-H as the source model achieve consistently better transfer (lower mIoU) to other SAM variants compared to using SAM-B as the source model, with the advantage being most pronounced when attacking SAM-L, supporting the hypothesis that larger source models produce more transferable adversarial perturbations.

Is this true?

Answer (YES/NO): NO